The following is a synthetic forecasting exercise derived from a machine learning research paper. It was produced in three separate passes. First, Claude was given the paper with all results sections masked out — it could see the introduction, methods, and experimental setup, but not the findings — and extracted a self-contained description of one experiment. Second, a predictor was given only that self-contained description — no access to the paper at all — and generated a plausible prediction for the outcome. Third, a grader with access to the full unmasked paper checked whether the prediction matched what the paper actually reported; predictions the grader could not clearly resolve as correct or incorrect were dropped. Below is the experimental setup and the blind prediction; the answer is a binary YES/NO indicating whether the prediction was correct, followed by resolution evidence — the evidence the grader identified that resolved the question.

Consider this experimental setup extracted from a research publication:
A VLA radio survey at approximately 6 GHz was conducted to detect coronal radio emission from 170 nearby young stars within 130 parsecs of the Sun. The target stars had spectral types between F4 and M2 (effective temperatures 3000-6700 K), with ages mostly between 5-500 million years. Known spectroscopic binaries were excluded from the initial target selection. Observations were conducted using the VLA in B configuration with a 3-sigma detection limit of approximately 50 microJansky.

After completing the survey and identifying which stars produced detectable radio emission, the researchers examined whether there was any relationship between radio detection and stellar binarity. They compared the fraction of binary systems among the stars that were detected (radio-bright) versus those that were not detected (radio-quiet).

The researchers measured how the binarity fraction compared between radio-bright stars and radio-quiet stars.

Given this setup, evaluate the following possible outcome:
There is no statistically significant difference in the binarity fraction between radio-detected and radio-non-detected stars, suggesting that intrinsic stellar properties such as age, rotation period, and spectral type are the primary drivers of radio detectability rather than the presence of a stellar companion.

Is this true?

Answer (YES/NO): NO